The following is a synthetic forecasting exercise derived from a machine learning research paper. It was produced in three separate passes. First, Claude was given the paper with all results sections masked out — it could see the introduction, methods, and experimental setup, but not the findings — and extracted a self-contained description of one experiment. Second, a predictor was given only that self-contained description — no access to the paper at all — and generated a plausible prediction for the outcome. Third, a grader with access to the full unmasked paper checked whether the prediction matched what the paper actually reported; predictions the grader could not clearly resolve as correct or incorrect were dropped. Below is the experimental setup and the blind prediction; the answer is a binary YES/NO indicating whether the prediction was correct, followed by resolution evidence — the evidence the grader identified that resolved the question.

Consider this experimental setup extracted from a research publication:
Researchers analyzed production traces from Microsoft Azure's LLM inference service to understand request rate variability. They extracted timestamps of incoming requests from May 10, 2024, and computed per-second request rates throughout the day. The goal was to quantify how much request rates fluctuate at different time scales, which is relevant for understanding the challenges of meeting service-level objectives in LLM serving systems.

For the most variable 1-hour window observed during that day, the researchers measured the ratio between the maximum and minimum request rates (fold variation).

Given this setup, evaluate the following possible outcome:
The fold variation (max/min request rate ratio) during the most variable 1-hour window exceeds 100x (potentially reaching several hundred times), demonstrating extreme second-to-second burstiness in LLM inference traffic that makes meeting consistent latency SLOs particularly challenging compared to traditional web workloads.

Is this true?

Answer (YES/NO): NO